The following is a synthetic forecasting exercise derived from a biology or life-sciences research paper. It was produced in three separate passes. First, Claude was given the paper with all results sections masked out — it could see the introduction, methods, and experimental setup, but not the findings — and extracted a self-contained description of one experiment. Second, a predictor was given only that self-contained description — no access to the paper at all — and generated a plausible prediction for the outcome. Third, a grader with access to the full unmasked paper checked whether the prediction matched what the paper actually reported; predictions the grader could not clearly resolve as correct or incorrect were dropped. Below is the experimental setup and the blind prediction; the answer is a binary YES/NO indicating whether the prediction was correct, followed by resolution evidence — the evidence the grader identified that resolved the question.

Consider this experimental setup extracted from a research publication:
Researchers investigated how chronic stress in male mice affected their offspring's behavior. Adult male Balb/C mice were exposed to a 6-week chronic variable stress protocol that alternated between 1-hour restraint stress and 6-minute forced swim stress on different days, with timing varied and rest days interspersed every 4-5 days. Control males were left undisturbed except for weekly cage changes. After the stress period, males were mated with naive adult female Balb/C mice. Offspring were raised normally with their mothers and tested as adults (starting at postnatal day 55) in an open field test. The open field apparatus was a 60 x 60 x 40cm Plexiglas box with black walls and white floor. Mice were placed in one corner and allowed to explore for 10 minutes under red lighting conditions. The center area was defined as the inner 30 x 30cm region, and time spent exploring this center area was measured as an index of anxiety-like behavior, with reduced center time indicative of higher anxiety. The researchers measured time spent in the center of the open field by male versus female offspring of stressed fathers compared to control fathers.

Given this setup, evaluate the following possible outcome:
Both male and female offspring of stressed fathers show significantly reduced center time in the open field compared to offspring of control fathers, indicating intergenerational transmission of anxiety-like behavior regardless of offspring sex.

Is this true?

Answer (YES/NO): NO